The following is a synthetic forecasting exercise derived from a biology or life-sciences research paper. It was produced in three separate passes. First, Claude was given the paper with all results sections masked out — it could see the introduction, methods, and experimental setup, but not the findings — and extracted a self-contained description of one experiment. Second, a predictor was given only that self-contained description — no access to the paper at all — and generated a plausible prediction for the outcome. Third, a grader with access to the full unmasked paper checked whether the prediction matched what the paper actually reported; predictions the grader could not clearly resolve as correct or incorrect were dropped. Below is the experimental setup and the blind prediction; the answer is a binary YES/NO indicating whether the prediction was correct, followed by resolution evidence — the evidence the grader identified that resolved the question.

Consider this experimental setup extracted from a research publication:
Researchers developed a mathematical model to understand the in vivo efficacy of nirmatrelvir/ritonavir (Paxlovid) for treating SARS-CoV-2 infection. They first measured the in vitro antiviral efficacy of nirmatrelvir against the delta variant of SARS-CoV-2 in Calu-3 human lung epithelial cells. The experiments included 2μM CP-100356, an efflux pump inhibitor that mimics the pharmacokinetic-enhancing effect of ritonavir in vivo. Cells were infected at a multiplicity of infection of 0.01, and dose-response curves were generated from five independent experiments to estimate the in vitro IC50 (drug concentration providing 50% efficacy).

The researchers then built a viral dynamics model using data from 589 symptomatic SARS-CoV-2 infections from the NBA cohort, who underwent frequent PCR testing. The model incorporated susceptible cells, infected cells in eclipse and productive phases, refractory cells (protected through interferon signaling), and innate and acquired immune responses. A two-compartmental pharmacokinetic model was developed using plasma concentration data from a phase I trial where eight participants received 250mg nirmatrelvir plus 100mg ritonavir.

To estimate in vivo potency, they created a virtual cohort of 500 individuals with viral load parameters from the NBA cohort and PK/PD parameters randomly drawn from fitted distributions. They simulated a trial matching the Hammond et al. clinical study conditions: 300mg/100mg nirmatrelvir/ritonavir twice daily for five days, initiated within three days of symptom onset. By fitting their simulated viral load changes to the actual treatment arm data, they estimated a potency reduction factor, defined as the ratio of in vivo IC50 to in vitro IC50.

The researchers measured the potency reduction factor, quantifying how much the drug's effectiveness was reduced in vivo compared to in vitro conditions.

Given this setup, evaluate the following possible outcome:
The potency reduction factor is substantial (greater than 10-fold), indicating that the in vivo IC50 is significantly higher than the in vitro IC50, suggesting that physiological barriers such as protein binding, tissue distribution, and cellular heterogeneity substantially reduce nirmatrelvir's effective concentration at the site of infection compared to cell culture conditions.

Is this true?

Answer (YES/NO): YES